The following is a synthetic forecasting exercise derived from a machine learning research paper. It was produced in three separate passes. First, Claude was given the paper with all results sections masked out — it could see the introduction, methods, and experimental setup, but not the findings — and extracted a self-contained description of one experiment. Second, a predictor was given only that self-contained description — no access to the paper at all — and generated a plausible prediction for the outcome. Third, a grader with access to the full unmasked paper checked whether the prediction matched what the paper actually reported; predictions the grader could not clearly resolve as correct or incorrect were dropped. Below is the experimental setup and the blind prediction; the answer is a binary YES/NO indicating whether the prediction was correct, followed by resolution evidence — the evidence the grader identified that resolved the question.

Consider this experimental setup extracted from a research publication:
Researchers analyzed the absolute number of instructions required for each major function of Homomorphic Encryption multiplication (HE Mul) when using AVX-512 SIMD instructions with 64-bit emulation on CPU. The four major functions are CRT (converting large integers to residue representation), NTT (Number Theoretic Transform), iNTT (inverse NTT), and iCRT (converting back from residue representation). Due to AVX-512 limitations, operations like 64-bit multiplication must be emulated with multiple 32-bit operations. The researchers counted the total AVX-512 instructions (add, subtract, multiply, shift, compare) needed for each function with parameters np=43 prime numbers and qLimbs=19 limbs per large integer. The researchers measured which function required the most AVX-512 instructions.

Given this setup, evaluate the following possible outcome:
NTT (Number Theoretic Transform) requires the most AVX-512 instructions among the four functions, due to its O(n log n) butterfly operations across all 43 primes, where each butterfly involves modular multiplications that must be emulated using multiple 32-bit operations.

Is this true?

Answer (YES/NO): NO